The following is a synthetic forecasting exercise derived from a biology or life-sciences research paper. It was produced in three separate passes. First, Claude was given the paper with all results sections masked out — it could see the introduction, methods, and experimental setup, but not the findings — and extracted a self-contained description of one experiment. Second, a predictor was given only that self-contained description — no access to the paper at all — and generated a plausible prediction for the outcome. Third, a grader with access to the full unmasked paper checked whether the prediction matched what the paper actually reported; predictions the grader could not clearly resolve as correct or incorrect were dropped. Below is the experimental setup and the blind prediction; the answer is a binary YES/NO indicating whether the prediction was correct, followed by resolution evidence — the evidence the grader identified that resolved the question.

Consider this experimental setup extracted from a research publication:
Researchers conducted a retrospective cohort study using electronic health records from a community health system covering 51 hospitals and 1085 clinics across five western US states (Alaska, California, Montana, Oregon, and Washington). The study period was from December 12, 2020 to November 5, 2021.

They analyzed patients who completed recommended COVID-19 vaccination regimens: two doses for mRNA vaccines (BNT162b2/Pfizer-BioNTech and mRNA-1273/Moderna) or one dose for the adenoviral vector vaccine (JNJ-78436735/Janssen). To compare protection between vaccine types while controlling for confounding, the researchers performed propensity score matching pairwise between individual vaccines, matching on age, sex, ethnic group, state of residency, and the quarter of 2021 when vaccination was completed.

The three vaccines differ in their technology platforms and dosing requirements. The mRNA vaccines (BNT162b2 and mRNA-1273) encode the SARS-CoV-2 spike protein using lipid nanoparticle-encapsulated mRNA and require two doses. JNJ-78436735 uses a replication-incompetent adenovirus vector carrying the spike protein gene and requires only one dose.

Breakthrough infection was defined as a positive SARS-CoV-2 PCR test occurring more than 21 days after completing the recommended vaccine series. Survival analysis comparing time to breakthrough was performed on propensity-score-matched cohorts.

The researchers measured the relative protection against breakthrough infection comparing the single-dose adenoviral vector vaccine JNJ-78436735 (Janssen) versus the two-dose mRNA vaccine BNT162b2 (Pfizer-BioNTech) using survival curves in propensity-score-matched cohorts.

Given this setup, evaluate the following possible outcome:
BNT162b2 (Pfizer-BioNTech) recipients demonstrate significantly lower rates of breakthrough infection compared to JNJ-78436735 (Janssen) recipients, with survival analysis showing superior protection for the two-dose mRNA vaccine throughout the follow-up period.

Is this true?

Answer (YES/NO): YES